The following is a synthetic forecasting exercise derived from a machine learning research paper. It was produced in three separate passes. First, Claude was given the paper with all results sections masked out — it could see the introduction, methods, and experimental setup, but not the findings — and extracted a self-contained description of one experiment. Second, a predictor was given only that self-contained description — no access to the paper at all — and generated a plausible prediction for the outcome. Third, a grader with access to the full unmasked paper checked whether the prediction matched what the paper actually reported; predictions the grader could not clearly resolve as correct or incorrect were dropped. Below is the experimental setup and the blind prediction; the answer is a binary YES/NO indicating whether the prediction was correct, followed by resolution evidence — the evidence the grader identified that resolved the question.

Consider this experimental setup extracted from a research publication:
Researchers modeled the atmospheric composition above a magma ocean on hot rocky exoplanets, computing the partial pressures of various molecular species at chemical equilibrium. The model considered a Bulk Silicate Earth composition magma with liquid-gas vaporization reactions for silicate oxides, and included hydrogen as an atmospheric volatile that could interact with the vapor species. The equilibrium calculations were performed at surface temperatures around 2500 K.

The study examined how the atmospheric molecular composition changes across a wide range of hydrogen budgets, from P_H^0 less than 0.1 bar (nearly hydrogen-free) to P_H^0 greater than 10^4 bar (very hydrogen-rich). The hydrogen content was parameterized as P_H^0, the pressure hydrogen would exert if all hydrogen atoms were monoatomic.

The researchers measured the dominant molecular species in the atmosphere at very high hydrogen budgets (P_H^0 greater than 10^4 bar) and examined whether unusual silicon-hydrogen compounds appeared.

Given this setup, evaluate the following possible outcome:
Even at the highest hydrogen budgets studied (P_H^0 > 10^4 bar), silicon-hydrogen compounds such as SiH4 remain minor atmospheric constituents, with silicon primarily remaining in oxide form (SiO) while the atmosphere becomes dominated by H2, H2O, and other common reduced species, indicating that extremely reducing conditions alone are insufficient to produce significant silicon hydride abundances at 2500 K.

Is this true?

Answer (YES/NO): NO